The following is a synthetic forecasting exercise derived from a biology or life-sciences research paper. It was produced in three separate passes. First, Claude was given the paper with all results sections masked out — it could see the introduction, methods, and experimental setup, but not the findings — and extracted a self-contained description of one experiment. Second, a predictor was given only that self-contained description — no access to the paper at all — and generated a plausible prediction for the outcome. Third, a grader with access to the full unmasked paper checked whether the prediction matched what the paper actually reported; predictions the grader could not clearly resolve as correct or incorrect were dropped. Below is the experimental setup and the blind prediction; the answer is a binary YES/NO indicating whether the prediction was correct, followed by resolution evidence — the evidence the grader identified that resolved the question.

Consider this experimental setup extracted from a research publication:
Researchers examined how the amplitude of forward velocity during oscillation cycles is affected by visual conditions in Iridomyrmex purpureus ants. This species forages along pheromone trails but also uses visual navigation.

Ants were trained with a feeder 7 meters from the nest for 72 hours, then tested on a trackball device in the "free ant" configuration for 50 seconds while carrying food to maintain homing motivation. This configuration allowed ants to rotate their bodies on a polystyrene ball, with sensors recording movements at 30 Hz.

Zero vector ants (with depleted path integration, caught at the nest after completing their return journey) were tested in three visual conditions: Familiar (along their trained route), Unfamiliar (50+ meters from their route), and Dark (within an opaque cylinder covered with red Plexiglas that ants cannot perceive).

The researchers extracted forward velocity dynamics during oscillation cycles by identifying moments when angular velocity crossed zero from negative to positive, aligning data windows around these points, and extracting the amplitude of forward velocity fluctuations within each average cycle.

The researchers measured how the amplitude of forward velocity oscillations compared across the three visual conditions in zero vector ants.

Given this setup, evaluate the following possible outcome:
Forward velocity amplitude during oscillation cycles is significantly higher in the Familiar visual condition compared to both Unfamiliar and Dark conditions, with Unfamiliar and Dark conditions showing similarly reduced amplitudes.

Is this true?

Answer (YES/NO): NO